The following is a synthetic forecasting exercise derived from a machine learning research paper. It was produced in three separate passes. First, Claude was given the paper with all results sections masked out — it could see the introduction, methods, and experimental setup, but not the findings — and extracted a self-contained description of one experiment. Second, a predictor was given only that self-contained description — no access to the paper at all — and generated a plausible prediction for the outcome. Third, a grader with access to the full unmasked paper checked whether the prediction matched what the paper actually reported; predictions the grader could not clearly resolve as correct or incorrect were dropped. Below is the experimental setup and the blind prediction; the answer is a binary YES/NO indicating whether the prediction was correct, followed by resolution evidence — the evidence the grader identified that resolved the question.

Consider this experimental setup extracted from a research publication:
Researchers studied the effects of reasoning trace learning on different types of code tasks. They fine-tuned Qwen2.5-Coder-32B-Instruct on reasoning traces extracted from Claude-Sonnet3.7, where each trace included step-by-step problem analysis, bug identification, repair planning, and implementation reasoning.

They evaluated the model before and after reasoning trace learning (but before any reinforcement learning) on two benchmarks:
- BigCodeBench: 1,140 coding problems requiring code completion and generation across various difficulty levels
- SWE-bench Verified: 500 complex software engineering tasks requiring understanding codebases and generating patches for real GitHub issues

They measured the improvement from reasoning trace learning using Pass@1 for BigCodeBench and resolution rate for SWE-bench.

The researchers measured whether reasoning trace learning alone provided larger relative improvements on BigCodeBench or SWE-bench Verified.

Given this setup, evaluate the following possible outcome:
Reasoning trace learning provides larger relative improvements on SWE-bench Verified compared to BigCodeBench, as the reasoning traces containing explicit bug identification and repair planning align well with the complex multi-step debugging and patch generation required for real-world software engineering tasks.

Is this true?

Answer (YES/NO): YES